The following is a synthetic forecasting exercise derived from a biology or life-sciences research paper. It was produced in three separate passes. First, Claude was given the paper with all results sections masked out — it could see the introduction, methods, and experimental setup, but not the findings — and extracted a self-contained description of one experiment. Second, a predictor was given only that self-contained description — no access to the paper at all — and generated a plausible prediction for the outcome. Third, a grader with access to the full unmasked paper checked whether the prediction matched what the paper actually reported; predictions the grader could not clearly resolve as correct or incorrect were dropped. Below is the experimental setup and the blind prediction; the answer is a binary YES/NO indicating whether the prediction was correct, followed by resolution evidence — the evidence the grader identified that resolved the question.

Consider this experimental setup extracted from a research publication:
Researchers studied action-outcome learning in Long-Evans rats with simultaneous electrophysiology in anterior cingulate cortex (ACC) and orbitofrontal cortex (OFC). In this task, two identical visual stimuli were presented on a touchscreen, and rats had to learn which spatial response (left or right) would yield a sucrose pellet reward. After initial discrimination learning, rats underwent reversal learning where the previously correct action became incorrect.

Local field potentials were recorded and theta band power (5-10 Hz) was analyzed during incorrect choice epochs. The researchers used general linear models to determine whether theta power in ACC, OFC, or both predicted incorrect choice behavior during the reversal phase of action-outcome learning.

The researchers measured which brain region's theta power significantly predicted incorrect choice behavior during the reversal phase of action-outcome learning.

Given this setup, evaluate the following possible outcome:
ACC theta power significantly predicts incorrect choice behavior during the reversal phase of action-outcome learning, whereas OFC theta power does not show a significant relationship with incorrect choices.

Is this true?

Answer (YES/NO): NO